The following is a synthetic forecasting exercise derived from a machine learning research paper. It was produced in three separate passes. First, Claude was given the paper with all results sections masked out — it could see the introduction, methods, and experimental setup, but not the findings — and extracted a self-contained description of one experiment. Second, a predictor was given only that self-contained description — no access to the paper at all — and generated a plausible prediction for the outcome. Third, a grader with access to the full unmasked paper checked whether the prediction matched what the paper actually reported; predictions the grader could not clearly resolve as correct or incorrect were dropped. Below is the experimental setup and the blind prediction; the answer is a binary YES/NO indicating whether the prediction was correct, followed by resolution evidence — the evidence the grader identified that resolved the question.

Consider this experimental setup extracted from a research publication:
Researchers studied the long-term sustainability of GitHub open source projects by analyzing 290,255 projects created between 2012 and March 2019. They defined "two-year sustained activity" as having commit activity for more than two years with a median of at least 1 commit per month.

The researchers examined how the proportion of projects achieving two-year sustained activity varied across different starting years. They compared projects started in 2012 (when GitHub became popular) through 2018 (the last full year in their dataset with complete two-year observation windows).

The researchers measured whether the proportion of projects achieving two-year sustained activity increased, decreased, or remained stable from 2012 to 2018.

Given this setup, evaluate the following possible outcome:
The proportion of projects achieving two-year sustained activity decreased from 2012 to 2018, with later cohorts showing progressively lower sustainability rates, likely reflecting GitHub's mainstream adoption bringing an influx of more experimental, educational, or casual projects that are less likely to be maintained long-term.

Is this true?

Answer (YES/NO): NO